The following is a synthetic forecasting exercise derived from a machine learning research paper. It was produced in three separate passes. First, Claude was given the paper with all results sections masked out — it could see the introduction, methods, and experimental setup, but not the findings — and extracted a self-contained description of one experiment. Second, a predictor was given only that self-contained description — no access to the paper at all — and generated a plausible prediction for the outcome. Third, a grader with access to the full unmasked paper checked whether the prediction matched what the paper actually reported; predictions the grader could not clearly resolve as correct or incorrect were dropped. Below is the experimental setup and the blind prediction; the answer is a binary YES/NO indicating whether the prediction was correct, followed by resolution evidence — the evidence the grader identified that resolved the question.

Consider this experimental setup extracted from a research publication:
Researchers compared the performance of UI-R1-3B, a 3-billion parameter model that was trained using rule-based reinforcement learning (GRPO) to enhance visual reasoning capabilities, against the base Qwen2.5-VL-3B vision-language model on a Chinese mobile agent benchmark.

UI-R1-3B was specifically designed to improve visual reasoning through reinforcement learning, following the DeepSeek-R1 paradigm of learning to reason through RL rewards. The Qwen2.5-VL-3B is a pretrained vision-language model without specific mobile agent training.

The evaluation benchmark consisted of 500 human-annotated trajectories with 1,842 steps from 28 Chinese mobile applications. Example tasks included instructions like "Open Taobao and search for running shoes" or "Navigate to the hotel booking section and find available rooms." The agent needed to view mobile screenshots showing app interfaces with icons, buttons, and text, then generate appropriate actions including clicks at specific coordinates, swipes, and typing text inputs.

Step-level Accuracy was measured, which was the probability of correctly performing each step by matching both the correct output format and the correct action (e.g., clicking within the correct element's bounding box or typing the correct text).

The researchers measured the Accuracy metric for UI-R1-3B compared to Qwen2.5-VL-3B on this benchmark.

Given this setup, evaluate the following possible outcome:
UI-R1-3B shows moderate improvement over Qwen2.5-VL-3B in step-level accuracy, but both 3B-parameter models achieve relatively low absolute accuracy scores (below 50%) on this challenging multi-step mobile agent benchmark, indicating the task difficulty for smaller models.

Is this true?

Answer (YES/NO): NO